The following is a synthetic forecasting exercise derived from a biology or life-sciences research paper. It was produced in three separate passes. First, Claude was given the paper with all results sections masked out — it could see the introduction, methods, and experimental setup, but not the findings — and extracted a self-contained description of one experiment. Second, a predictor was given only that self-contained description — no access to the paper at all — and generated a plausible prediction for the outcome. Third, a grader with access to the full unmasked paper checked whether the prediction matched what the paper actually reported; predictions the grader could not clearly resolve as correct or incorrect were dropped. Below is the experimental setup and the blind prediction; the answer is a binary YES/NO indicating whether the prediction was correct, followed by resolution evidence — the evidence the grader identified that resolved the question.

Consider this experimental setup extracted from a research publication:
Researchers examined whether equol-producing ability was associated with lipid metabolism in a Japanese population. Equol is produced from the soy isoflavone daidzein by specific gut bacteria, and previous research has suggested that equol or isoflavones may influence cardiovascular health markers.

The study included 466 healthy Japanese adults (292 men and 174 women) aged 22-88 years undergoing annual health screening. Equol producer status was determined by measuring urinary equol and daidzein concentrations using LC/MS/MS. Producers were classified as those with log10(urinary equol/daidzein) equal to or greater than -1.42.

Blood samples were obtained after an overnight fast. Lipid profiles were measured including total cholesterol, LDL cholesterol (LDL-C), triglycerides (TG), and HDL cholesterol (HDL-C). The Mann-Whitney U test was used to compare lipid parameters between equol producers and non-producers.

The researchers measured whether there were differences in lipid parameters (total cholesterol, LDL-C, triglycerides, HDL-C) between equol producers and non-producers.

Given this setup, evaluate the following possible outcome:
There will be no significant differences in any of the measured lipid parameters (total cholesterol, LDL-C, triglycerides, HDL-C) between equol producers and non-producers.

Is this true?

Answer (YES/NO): YES